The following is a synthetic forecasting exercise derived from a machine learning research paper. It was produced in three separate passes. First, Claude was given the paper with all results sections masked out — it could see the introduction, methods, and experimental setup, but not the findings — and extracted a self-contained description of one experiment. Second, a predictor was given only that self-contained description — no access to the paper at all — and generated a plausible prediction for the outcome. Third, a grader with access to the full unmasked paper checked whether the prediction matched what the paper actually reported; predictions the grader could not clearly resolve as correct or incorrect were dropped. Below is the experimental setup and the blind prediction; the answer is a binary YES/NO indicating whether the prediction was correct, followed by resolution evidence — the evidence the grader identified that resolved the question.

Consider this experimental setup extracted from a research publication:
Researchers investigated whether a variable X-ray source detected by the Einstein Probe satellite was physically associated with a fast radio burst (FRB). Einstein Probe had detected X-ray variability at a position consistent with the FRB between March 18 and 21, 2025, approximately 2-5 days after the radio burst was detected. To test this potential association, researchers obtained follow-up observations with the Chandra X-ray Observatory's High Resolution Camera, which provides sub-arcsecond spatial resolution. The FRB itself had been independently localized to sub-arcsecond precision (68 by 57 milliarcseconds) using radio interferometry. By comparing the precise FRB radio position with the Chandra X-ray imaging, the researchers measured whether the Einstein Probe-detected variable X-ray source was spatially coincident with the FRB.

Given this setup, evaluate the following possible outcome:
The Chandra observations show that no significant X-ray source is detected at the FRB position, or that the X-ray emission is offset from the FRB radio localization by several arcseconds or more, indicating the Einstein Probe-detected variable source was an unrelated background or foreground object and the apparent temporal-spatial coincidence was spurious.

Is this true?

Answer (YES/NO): YES